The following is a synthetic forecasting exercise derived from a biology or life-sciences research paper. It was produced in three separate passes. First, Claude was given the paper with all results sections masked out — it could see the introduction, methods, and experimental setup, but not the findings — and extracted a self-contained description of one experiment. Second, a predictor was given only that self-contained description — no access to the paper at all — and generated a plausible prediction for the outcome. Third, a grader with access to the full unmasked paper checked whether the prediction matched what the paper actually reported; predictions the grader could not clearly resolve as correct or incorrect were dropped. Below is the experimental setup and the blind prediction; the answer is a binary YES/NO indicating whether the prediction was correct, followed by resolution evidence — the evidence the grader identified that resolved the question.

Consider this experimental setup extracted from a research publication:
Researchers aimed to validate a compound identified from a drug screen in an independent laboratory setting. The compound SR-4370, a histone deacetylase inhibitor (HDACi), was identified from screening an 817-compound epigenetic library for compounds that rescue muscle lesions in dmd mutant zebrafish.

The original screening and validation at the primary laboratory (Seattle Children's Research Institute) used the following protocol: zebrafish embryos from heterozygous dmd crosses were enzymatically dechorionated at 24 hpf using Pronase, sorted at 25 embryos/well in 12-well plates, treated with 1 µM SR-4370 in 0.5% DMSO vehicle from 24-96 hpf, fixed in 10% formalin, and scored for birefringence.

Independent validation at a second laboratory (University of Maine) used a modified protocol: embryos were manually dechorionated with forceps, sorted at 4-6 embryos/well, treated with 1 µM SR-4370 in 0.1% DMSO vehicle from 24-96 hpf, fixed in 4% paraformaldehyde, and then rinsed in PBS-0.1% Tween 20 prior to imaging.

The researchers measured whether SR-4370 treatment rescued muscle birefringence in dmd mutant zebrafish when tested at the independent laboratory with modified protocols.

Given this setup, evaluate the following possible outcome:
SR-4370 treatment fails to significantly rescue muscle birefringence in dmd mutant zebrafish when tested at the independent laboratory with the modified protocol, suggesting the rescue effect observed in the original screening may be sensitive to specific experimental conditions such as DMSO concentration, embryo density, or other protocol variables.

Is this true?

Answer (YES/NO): NO